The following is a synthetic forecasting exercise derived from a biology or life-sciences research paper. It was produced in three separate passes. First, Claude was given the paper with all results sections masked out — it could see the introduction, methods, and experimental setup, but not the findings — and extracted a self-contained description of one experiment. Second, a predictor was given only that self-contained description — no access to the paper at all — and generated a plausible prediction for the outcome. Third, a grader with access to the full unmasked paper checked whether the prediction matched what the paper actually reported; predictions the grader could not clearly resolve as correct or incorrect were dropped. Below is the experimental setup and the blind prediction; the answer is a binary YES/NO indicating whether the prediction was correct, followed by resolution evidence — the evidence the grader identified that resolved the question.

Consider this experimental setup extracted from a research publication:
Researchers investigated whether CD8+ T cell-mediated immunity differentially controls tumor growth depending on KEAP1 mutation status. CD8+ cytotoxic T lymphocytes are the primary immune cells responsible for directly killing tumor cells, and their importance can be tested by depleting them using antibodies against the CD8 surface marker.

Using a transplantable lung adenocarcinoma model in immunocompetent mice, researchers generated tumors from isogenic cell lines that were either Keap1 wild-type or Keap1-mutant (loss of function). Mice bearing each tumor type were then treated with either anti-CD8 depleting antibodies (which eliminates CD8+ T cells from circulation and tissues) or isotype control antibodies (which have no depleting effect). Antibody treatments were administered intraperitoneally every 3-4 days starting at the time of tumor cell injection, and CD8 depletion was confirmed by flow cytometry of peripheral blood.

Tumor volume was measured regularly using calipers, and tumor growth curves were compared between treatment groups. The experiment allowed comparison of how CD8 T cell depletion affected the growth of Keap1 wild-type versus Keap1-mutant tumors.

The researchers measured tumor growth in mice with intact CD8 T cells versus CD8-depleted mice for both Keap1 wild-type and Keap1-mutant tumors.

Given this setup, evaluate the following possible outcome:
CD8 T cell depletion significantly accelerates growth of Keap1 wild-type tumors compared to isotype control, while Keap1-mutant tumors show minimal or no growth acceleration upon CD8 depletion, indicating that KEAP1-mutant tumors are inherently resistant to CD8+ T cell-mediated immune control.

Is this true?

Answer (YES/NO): YES